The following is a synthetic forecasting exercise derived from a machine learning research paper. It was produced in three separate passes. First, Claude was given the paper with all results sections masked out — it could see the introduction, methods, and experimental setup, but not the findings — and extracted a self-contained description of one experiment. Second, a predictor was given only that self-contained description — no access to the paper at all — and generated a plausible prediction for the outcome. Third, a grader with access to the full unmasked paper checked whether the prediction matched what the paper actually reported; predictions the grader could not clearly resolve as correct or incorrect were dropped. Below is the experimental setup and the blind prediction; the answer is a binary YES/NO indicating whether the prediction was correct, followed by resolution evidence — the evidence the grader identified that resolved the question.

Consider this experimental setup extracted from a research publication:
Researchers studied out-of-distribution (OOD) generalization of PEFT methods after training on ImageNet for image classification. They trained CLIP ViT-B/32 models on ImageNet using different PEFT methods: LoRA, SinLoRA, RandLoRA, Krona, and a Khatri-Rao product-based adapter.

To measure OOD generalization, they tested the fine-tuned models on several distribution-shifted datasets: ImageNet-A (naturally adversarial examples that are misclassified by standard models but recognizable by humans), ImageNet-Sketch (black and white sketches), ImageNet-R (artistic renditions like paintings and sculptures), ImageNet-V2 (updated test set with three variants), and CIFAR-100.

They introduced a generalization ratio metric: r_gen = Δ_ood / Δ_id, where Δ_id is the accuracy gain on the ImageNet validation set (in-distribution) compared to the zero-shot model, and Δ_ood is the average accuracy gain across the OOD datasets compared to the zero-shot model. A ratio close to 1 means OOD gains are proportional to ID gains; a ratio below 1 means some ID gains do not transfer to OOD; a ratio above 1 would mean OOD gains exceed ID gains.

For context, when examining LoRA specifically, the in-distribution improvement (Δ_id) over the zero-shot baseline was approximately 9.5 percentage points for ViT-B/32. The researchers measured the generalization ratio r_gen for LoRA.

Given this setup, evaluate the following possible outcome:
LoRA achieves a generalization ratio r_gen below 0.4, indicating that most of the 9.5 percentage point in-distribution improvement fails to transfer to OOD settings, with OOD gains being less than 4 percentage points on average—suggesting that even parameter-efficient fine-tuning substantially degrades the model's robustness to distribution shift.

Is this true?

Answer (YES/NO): YES